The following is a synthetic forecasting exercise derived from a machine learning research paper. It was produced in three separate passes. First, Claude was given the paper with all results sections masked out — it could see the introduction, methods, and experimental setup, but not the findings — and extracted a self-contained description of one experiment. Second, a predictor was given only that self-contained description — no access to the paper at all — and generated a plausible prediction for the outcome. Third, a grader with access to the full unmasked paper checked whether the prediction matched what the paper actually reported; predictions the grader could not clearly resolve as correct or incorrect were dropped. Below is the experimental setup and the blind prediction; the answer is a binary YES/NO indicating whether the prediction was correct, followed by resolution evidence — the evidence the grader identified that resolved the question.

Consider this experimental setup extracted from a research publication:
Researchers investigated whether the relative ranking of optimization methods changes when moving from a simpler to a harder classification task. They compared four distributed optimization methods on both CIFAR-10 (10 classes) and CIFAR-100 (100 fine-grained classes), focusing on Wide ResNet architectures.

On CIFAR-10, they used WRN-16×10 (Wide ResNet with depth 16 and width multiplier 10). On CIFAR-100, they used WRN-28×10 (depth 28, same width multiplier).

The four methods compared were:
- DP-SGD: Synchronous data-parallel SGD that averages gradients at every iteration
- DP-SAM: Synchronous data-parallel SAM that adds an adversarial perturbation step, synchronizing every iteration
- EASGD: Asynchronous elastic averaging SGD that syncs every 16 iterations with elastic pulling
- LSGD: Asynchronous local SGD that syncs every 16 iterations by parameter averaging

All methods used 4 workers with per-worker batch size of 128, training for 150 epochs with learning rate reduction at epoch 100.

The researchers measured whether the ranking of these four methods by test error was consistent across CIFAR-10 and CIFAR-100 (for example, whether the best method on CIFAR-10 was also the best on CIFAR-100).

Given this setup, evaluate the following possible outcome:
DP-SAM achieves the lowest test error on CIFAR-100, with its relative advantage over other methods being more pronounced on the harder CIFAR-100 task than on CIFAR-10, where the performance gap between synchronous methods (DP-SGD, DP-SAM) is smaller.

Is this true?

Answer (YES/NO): NO